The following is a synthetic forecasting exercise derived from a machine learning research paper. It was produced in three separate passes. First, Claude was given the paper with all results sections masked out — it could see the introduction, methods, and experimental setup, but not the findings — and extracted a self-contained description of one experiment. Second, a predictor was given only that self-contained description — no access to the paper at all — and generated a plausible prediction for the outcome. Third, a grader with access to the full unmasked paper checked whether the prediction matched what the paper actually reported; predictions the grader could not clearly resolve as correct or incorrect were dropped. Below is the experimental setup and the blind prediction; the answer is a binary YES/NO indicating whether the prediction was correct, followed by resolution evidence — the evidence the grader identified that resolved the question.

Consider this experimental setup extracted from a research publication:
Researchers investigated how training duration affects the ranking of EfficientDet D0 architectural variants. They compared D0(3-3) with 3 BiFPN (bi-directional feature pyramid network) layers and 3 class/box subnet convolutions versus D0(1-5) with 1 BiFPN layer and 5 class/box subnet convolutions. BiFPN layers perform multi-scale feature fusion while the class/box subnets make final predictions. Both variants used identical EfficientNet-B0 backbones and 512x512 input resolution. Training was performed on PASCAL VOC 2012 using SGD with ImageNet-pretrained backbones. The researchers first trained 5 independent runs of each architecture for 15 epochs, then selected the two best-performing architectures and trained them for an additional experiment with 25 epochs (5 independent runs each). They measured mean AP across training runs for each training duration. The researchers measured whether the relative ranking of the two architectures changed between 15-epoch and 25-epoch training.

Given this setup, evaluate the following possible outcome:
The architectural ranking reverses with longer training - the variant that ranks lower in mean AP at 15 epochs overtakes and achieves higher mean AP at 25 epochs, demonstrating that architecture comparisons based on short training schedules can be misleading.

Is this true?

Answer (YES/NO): NO